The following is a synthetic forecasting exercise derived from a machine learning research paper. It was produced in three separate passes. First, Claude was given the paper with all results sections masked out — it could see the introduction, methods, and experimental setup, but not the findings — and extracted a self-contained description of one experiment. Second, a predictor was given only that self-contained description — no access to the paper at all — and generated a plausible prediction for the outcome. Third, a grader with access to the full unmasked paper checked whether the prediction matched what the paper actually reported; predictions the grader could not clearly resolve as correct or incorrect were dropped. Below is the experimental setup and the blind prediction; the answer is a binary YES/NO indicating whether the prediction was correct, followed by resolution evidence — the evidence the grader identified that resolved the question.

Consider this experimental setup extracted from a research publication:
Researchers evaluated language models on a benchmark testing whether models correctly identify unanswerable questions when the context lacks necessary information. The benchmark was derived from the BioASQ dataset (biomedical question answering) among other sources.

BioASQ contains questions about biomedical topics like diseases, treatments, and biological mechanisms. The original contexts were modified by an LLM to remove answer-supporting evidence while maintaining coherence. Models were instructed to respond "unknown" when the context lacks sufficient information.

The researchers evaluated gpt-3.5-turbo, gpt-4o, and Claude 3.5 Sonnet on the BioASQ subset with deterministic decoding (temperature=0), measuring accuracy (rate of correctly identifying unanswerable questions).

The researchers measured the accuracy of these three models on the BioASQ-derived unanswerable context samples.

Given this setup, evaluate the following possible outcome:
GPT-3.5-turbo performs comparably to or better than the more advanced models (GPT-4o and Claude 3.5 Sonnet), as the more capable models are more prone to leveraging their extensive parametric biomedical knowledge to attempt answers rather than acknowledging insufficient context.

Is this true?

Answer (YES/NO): NO